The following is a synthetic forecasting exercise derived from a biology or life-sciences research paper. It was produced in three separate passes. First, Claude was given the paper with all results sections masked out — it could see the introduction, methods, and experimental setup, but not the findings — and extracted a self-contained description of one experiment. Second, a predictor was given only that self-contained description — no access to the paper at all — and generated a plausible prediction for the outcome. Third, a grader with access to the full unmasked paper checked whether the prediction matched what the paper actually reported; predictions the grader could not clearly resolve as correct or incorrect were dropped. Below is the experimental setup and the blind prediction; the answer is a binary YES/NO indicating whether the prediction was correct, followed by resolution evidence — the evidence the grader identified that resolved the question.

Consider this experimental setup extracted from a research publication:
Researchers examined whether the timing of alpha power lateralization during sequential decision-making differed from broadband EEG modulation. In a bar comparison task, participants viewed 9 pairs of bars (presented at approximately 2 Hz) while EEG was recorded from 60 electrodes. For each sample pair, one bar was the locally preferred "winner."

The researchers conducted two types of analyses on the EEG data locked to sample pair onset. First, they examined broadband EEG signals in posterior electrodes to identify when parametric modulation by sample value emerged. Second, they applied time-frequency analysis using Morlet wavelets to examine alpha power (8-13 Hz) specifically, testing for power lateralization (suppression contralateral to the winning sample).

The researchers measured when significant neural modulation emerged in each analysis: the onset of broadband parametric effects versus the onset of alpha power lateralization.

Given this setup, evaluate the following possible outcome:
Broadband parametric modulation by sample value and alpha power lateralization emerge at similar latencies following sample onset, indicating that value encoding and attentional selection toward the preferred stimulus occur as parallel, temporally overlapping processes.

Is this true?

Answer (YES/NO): NO